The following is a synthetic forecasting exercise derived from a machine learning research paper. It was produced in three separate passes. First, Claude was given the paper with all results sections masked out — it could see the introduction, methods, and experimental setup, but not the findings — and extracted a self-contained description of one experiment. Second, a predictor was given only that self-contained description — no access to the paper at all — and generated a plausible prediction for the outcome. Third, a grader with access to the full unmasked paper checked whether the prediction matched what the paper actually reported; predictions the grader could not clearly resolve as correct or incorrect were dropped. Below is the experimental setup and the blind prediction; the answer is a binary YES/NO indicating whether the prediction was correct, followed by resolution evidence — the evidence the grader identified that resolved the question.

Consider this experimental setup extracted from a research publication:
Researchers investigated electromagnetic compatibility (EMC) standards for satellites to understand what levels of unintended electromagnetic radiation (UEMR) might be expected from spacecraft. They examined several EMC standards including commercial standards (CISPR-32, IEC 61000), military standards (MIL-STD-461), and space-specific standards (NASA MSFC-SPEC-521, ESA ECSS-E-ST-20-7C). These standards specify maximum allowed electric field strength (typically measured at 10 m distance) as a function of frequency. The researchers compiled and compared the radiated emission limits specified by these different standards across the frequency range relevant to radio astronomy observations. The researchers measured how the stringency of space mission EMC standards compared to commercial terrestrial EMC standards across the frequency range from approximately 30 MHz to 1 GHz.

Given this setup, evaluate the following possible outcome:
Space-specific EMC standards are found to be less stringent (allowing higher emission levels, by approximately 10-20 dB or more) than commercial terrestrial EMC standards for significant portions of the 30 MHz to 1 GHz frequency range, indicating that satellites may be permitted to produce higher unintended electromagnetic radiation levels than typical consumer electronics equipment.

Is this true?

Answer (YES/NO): NO